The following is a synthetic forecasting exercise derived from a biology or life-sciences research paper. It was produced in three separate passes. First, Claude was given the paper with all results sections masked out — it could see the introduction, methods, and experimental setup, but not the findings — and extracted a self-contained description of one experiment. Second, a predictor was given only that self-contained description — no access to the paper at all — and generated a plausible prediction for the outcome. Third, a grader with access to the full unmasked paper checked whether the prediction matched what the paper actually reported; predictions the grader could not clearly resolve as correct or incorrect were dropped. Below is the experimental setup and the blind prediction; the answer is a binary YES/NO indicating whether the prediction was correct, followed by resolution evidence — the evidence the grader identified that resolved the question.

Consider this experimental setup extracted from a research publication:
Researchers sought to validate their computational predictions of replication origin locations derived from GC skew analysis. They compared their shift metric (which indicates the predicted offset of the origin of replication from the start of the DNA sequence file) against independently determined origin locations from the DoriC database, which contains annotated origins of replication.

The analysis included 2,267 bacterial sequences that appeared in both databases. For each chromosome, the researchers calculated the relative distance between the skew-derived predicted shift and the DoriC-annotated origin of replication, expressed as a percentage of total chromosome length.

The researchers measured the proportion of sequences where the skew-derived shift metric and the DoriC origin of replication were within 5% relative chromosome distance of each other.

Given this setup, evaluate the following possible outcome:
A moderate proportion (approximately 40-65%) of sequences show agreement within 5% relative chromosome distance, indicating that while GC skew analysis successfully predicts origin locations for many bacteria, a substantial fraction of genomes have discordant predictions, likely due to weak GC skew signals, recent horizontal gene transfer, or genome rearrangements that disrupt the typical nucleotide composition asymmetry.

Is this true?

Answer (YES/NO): NO